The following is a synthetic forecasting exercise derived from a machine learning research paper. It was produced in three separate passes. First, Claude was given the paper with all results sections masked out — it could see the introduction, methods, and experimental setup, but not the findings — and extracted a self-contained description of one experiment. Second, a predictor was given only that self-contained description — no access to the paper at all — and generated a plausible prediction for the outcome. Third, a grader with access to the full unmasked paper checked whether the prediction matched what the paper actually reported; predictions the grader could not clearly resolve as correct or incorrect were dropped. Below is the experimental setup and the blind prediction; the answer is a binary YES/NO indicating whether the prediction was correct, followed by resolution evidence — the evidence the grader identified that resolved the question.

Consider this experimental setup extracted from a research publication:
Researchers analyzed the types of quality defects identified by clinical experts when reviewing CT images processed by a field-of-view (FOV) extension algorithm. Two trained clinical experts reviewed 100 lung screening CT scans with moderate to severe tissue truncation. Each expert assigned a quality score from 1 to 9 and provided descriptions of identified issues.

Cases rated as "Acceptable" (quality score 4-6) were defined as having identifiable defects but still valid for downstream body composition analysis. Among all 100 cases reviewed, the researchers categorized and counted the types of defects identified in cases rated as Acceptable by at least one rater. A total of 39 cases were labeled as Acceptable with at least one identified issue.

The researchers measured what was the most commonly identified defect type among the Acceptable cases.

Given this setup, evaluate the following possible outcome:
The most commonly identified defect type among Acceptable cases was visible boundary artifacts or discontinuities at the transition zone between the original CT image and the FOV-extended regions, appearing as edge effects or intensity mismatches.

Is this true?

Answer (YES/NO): NO